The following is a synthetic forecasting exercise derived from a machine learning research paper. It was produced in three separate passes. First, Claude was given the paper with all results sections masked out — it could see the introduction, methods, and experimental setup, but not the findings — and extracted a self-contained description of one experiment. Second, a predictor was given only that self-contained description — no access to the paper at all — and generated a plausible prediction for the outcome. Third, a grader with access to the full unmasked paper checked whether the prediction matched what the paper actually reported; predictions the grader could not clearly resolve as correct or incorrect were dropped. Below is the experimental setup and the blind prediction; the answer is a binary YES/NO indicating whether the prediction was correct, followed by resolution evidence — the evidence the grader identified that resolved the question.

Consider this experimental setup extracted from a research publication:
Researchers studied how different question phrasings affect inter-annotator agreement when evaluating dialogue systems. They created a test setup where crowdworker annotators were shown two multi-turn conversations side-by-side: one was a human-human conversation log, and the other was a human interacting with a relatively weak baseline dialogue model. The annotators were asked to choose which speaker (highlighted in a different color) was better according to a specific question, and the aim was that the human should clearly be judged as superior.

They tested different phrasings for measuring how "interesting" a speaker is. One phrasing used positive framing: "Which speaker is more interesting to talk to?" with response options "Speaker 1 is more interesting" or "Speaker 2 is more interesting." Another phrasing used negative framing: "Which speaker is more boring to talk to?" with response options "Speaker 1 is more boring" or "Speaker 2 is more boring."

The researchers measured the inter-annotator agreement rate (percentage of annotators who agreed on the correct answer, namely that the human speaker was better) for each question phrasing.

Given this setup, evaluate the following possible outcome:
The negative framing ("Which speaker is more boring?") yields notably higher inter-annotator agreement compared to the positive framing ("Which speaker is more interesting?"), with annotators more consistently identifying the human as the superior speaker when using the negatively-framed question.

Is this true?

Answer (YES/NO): NO